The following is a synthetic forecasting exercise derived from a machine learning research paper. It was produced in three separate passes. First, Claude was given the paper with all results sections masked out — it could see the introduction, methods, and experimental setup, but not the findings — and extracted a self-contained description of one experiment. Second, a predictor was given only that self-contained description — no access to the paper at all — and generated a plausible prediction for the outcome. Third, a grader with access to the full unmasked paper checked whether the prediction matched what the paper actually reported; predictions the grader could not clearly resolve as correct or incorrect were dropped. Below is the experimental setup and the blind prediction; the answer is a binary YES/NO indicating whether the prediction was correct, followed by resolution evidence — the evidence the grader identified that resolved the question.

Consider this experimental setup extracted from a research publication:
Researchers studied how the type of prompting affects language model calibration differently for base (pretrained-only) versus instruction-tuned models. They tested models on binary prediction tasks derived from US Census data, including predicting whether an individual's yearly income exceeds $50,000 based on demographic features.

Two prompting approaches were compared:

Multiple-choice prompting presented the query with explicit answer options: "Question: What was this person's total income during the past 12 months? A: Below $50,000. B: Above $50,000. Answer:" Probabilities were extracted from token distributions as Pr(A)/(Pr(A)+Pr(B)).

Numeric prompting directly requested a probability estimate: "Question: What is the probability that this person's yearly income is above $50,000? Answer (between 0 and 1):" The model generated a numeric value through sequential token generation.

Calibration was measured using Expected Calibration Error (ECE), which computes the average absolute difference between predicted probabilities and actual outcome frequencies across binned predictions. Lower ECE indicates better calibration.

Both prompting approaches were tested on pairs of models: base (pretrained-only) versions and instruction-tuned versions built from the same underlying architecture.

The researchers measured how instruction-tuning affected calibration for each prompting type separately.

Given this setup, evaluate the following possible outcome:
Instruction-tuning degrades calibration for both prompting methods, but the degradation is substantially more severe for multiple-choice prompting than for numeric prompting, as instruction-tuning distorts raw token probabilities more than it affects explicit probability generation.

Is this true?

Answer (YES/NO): NO